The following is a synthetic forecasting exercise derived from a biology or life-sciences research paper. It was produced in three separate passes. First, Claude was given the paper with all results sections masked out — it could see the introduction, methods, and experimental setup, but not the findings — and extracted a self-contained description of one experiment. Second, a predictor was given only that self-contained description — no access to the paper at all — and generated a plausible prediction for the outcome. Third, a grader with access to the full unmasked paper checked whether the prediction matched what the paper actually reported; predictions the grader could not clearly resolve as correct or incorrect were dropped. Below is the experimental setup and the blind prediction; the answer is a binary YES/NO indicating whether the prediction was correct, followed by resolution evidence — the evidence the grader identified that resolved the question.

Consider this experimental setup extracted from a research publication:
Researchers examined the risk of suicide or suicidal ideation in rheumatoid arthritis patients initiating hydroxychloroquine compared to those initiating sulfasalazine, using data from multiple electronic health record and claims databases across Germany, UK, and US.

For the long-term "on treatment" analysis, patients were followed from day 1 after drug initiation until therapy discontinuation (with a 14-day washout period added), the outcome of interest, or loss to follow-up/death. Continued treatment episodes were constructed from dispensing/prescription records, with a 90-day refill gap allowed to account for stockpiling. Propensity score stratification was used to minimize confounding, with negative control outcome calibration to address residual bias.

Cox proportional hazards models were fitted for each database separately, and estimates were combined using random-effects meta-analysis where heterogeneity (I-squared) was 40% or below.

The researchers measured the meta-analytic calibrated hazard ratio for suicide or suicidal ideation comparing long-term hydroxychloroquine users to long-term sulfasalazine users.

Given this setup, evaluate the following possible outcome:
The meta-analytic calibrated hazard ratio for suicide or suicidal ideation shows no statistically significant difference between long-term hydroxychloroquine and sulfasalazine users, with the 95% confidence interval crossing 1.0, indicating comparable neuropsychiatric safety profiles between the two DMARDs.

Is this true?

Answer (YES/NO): YES